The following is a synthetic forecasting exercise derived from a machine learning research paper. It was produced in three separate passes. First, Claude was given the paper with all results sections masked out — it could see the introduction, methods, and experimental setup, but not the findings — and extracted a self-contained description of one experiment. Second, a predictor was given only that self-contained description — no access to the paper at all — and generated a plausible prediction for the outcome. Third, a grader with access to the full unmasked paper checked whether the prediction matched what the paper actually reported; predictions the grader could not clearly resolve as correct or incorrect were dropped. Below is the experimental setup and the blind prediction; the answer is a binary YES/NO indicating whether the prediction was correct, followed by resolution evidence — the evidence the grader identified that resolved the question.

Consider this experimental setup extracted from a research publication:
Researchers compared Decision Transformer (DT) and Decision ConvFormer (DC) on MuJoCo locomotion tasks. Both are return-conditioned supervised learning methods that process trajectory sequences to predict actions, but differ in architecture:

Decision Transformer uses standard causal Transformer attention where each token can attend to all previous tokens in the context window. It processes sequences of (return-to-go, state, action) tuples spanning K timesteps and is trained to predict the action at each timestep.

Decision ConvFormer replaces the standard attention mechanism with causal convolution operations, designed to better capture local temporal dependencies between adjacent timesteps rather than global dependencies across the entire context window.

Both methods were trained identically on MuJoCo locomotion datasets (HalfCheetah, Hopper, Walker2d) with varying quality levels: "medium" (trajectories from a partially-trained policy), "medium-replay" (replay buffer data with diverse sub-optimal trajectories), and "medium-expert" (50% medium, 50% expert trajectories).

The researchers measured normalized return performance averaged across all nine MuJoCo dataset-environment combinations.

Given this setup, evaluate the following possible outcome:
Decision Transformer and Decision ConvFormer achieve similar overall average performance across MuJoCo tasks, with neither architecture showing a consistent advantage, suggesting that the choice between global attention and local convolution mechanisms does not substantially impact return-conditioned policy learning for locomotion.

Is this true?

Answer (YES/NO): NO